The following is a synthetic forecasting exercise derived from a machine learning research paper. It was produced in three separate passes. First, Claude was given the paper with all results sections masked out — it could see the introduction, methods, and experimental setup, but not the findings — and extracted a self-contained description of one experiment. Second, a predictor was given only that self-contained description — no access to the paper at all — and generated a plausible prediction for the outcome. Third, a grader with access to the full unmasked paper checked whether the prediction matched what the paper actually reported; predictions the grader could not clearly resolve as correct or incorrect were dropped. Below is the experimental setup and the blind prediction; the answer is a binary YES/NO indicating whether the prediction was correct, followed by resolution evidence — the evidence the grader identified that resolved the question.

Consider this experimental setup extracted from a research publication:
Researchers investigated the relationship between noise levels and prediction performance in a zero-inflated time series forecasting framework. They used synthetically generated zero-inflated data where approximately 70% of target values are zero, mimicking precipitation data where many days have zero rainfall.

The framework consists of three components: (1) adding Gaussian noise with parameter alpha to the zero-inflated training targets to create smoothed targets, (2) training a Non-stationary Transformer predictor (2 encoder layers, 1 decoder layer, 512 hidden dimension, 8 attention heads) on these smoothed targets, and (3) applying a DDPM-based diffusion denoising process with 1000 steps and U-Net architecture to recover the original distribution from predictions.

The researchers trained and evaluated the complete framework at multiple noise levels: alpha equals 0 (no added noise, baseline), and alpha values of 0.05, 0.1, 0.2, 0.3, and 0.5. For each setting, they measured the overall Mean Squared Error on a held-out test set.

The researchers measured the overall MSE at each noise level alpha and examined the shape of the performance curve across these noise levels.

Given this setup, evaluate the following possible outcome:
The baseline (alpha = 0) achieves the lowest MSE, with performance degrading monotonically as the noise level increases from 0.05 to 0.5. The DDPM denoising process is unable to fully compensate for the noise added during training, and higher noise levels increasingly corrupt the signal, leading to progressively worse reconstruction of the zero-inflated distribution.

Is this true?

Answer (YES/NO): NO